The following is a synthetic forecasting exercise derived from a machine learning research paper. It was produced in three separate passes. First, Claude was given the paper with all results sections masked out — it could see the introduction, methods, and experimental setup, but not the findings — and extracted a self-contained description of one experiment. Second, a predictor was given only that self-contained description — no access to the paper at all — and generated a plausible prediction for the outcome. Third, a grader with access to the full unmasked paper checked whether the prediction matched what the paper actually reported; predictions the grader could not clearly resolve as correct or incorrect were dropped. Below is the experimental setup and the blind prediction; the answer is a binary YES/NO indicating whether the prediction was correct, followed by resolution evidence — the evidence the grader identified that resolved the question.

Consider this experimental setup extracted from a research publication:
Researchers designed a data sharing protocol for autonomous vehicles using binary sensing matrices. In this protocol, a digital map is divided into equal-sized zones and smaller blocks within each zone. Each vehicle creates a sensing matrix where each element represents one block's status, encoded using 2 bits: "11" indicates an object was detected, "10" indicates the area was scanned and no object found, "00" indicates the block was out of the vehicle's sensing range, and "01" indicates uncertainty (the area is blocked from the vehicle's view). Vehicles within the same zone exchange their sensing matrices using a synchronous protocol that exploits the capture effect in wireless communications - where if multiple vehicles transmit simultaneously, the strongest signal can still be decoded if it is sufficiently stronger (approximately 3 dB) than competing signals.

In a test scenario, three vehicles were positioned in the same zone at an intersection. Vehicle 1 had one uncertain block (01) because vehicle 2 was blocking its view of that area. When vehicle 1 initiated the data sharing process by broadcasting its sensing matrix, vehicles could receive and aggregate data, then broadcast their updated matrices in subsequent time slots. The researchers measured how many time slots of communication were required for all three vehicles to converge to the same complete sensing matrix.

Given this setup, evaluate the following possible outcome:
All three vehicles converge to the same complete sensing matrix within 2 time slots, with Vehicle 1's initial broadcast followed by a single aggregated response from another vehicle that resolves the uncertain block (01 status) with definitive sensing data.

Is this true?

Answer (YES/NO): NO